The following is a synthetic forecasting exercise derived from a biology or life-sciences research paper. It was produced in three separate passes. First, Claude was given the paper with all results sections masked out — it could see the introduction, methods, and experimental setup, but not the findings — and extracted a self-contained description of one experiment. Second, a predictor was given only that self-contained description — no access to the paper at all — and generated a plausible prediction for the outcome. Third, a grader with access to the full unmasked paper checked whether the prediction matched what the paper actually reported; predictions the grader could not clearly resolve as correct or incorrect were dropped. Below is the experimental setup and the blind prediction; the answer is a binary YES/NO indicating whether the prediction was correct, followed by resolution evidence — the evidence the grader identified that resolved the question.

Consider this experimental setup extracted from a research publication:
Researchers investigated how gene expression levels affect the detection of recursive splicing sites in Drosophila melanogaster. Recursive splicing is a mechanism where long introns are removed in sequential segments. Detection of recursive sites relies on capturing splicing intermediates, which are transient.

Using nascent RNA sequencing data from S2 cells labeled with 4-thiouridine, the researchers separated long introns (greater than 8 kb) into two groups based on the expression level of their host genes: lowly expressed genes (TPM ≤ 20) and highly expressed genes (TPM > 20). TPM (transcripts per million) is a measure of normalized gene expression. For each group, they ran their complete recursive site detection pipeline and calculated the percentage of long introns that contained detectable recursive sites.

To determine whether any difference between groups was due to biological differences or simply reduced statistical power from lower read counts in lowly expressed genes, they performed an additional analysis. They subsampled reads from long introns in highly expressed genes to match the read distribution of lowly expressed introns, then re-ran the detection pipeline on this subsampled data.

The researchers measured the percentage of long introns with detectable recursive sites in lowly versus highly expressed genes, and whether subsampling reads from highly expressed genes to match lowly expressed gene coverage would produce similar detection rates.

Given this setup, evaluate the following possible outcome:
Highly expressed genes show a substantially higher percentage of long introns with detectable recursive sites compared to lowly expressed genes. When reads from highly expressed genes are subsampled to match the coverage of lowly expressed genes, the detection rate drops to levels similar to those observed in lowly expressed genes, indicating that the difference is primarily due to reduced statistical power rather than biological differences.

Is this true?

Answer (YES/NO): NO